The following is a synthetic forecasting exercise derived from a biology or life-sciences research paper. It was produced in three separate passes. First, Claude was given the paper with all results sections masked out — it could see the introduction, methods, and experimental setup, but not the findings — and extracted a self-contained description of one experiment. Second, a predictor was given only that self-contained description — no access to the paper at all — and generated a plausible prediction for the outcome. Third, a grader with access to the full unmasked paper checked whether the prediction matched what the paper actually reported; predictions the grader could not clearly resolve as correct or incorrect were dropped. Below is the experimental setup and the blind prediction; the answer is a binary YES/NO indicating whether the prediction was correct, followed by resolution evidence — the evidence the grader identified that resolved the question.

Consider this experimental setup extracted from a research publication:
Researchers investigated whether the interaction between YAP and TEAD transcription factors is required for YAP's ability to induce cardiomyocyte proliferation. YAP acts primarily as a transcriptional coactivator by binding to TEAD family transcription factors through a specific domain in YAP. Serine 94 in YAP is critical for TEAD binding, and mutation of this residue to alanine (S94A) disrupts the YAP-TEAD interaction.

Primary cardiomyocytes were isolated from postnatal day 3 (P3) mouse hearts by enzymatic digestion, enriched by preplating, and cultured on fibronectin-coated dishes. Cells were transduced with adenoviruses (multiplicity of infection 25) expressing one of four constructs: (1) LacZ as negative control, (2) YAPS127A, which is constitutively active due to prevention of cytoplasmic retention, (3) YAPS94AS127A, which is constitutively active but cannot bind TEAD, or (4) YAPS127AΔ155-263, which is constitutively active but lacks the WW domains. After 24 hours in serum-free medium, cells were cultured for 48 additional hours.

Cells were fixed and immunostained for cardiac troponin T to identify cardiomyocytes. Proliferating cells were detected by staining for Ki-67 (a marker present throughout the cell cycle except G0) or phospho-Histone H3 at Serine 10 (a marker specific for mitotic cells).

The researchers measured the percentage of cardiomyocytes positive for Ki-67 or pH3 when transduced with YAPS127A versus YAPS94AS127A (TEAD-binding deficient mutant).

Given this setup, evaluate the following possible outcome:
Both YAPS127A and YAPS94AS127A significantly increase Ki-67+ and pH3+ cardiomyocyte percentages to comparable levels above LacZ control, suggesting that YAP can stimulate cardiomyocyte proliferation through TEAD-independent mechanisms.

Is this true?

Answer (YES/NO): NO